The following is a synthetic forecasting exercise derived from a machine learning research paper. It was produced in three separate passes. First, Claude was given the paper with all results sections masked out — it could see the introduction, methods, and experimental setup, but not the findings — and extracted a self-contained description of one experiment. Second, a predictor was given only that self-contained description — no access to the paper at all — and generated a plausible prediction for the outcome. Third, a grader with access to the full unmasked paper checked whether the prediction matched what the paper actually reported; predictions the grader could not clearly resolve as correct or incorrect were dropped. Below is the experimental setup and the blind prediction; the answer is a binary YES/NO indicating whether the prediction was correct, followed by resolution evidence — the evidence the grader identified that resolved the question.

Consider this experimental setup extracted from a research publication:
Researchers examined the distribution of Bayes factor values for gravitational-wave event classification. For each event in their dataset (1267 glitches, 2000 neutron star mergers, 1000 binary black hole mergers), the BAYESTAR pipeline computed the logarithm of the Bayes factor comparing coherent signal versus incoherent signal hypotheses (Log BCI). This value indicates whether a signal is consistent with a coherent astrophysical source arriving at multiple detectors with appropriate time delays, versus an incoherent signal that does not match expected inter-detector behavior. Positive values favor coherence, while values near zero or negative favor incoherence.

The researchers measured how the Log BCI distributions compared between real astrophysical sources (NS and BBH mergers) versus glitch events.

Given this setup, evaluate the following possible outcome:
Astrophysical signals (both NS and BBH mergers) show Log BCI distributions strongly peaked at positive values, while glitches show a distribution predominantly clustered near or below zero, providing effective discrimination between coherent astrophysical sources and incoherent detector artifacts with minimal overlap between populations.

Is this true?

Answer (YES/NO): NO